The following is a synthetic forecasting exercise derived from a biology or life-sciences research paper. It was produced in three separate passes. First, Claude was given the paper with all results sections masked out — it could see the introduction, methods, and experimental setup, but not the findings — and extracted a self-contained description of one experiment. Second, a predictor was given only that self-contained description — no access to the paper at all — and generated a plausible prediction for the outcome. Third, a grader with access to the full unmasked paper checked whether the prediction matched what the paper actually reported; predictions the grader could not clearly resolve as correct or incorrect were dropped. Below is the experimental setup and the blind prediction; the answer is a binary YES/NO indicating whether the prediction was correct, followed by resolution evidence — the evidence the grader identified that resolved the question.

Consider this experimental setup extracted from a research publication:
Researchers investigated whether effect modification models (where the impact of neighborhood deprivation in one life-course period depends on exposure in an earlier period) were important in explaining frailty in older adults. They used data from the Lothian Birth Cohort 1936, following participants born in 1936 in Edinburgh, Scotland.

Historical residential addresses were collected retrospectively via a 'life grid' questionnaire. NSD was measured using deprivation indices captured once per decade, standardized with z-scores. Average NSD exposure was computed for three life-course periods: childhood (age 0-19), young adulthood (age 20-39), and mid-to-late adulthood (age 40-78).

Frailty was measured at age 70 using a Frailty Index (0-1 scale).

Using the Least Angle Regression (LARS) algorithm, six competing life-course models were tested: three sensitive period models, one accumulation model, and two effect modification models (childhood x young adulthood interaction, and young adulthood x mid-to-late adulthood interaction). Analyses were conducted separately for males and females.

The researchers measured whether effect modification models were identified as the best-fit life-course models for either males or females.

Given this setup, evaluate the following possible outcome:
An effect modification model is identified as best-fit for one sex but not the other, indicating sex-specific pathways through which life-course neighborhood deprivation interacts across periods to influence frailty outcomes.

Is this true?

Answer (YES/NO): NO